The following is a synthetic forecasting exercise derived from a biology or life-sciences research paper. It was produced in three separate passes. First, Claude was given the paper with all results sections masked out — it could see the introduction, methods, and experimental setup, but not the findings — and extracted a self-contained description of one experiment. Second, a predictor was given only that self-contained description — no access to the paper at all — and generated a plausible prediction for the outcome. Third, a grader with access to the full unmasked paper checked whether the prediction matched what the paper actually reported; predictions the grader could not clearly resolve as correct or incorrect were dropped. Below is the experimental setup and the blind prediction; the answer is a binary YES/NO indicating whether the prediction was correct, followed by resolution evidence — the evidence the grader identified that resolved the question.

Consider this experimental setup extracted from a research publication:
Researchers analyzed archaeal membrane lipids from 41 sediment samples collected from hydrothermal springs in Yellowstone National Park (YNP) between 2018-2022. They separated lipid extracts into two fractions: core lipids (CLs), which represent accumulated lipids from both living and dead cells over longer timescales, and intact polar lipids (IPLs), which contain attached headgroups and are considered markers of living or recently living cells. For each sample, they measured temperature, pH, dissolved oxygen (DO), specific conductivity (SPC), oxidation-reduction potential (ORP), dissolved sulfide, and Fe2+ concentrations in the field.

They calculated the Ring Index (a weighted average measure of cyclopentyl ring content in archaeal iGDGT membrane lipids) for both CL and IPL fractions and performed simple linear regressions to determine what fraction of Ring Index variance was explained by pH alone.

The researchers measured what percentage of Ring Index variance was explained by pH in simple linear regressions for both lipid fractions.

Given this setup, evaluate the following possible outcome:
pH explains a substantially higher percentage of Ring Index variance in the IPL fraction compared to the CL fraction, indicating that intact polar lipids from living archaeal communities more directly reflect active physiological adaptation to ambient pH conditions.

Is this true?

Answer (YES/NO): NO